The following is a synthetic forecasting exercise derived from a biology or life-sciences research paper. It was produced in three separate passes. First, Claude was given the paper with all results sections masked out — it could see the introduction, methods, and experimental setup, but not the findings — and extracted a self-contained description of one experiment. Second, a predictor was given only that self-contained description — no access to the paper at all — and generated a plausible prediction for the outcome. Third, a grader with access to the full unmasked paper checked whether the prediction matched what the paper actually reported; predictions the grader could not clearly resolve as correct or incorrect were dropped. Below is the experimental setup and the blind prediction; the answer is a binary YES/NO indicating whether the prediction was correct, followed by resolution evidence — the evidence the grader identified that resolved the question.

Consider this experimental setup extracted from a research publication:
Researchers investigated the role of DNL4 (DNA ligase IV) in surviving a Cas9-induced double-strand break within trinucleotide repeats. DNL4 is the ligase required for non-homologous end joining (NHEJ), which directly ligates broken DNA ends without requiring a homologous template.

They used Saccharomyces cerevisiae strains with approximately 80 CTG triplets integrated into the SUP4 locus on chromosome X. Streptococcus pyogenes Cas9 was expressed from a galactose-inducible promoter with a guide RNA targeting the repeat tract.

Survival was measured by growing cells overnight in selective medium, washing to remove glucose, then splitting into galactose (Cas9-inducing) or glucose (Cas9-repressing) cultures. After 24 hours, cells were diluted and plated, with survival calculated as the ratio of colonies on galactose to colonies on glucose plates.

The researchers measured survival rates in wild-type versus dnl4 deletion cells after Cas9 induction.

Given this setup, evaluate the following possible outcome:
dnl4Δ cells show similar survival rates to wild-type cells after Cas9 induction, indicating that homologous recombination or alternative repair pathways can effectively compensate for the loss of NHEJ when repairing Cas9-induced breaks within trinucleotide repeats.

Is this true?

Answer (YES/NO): YES